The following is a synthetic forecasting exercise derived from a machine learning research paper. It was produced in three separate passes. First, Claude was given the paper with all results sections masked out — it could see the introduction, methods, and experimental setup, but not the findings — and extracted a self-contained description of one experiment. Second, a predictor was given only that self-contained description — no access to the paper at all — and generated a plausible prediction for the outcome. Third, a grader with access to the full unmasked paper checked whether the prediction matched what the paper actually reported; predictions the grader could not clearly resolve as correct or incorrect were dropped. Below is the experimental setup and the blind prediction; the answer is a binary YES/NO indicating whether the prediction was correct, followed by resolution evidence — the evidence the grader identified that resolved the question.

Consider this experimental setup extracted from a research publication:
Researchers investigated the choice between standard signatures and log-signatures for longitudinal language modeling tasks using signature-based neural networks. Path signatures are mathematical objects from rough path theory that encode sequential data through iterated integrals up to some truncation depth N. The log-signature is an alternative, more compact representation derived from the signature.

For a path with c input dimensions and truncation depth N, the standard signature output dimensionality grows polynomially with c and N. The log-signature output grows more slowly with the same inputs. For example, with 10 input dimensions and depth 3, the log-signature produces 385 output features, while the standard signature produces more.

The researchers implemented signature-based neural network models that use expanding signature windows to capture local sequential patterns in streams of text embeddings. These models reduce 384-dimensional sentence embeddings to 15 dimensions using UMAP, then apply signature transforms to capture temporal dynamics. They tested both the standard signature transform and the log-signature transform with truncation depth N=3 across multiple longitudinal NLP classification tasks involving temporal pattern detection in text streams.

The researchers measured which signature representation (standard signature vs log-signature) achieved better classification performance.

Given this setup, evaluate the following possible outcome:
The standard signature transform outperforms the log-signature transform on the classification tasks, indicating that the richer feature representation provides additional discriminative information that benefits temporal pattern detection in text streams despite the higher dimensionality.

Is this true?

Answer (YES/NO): NO